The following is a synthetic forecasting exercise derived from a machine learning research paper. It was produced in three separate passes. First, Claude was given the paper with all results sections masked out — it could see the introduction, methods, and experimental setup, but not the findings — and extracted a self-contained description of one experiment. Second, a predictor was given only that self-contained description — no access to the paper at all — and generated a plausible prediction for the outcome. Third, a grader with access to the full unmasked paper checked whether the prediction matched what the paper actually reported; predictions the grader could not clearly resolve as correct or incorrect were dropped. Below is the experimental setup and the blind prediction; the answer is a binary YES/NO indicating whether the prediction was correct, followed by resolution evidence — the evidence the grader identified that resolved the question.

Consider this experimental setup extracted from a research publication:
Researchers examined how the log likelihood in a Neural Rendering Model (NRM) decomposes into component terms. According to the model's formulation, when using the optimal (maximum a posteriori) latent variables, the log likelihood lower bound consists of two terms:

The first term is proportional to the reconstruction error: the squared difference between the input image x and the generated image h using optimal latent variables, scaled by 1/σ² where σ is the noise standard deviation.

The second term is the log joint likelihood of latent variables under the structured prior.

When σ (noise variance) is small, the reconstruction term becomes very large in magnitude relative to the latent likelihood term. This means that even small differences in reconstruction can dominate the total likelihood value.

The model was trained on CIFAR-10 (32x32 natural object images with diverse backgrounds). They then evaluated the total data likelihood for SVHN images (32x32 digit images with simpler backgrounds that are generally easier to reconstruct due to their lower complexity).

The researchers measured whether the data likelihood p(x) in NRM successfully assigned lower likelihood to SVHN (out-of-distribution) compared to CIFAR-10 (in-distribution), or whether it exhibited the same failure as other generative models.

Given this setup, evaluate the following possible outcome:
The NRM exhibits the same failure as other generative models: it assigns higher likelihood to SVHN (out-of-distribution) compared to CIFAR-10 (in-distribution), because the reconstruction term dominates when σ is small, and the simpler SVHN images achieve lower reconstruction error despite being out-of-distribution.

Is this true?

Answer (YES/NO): NO